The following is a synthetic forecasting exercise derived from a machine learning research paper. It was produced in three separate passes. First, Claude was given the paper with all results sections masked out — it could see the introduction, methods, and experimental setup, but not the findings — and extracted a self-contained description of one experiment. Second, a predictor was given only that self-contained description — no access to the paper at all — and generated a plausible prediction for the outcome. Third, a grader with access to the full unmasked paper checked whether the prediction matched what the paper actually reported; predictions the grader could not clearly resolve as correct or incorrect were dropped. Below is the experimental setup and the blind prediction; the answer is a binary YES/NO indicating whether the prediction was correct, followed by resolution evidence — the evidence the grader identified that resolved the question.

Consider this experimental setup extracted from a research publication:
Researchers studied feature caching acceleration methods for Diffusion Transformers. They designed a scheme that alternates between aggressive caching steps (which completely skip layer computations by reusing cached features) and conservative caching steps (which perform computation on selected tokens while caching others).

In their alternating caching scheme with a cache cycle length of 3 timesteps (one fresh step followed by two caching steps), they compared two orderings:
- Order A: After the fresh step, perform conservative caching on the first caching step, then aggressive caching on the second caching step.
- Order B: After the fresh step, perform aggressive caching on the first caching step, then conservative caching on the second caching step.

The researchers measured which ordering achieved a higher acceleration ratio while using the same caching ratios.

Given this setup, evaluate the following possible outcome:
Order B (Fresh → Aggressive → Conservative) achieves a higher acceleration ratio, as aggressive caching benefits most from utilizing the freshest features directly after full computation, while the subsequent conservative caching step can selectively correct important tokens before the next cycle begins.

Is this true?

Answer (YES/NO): YES